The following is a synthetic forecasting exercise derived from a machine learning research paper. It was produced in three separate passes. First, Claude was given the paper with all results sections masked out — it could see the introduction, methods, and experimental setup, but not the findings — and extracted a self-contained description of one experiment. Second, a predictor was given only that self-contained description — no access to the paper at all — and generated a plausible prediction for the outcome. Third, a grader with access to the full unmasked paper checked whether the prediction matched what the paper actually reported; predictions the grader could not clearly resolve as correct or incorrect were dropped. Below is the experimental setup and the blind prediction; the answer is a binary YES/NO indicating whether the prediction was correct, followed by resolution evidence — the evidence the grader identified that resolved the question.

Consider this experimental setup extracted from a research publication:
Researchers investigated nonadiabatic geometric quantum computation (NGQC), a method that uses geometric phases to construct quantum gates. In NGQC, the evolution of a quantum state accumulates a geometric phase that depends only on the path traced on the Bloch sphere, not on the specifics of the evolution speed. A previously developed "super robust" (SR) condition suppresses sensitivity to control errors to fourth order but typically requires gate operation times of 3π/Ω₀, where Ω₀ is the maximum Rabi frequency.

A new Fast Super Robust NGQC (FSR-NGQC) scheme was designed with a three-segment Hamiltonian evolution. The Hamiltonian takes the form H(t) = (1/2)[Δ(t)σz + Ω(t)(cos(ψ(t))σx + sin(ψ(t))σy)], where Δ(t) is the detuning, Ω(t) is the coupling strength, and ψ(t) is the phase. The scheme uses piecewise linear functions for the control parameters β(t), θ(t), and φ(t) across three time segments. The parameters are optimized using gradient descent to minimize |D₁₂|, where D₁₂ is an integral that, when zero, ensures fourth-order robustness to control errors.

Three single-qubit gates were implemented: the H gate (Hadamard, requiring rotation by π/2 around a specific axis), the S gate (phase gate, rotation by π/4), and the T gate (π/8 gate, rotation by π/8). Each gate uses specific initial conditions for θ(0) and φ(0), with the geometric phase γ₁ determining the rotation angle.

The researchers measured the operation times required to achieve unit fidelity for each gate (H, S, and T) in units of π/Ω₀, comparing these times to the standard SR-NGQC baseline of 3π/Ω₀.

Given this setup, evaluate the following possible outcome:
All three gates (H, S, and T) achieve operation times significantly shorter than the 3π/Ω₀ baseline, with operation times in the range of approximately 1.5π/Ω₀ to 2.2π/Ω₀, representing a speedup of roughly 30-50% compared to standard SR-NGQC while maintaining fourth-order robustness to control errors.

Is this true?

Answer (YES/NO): NO